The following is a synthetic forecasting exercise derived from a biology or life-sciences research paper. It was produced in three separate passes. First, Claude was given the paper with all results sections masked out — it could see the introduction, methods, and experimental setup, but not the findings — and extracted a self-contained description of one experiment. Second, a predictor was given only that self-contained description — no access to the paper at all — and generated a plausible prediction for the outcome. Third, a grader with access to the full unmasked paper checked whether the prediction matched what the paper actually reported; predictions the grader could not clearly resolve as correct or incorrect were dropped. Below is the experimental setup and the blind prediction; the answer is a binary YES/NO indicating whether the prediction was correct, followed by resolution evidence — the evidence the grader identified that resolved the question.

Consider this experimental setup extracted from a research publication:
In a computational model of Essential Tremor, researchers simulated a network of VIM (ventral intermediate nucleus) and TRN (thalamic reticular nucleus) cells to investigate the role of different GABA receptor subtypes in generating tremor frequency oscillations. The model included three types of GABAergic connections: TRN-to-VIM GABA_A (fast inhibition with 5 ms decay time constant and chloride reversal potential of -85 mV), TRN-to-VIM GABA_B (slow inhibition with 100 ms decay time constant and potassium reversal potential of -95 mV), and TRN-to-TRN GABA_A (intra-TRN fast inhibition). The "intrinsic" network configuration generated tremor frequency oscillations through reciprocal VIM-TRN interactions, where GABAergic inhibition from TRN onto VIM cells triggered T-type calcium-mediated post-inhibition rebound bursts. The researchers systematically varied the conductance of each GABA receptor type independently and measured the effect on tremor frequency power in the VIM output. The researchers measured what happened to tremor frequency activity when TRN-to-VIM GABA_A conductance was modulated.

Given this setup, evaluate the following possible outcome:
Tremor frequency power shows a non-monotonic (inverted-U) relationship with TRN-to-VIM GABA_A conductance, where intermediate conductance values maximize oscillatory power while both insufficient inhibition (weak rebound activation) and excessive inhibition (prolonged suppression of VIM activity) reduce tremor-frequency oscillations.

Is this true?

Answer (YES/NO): NO